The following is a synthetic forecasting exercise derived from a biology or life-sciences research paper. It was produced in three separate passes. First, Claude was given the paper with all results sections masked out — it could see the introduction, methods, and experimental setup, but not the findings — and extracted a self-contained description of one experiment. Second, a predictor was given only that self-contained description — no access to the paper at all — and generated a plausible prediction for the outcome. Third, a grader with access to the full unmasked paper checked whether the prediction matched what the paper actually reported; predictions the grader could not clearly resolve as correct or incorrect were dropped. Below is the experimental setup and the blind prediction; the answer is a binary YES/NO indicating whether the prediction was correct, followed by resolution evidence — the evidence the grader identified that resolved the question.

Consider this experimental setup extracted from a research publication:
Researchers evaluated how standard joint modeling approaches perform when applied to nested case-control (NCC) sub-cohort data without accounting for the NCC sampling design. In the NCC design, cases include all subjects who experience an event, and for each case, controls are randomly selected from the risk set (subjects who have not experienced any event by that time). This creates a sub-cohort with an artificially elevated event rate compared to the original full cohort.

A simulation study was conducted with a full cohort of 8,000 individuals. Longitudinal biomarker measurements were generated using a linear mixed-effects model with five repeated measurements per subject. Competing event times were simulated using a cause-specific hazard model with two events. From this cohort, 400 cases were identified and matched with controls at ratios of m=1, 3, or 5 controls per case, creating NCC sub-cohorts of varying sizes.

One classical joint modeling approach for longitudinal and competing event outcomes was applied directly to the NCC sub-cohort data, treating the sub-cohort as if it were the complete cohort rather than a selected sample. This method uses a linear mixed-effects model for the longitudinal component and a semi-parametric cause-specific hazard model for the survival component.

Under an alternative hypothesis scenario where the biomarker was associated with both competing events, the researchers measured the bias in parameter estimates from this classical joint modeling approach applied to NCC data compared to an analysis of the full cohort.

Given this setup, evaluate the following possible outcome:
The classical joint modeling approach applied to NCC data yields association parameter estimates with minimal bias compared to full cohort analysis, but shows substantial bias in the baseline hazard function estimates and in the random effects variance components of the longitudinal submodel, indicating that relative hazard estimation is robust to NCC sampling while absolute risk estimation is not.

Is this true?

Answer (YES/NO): NO